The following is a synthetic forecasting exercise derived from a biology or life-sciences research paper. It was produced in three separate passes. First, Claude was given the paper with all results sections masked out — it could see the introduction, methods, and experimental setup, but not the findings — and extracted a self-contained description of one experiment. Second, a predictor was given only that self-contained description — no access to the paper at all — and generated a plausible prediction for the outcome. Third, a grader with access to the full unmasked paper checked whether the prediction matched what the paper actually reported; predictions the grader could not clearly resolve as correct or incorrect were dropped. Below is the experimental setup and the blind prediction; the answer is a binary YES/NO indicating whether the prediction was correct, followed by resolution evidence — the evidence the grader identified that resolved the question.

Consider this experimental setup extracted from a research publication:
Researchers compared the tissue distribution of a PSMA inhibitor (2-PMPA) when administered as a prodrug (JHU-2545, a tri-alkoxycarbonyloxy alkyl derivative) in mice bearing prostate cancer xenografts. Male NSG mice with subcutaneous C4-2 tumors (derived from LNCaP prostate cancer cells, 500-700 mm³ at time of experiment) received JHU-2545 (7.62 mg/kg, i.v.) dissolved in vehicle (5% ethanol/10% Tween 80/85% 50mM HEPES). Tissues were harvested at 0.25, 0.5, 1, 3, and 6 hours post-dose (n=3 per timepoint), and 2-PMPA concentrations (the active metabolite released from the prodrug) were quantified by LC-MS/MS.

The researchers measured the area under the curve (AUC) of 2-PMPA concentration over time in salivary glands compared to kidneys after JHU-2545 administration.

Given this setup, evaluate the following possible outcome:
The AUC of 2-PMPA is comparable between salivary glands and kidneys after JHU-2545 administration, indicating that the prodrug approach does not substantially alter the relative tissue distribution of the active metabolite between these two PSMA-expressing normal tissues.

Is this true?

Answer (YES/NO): NO